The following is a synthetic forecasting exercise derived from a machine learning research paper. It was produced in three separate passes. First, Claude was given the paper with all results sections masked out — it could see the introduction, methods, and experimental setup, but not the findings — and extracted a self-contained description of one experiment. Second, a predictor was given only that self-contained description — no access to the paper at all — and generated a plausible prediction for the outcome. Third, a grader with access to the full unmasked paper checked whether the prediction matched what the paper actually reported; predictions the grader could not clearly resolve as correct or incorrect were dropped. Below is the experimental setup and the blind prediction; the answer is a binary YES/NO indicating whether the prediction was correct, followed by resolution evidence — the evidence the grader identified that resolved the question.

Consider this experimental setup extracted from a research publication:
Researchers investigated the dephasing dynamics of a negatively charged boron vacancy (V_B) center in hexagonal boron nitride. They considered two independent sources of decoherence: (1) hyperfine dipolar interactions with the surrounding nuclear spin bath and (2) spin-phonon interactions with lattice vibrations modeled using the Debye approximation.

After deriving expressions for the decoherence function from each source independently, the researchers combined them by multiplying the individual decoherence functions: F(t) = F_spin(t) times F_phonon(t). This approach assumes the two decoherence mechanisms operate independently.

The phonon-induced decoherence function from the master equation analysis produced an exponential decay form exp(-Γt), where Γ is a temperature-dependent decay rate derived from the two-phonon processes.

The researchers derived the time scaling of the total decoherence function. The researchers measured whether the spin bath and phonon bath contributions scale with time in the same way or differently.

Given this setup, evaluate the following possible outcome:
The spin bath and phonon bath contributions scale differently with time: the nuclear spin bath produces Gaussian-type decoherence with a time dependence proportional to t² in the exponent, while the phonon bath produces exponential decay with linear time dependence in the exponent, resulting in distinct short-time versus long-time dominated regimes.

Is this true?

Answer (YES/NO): NO